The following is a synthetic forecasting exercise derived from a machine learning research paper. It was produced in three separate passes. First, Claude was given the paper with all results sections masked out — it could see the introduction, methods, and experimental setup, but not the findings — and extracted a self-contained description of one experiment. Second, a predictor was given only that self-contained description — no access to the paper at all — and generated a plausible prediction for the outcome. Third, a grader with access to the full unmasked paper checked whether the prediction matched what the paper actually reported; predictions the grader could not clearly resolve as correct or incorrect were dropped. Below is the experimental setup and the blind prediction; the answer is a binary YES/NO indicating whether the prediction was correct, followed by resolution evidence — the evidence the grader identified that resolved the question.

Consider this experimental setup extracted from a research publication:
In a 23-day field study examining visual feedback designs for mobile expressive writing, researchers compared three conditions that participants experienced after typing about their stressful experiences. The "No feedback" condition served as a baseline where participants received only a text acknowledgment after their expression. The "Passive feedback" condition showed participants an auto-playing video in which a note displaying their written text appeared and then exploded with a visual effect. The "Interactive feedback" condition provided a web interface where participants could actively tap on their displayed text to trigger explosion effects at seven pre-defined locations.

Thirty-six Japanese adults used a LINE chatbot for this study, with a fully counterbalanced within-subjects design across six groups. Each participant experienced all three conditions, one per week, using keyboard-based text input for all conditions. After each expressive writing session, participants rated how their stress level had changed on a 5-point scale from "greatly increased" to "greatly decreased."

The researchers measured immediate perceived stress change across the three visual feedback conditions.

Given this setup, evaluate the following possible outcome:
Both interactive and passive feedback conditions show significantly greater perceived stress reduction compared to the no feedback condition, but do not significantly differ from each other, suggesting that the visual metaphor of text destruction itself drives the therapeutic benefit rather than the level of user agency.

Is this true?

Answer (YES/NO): NO